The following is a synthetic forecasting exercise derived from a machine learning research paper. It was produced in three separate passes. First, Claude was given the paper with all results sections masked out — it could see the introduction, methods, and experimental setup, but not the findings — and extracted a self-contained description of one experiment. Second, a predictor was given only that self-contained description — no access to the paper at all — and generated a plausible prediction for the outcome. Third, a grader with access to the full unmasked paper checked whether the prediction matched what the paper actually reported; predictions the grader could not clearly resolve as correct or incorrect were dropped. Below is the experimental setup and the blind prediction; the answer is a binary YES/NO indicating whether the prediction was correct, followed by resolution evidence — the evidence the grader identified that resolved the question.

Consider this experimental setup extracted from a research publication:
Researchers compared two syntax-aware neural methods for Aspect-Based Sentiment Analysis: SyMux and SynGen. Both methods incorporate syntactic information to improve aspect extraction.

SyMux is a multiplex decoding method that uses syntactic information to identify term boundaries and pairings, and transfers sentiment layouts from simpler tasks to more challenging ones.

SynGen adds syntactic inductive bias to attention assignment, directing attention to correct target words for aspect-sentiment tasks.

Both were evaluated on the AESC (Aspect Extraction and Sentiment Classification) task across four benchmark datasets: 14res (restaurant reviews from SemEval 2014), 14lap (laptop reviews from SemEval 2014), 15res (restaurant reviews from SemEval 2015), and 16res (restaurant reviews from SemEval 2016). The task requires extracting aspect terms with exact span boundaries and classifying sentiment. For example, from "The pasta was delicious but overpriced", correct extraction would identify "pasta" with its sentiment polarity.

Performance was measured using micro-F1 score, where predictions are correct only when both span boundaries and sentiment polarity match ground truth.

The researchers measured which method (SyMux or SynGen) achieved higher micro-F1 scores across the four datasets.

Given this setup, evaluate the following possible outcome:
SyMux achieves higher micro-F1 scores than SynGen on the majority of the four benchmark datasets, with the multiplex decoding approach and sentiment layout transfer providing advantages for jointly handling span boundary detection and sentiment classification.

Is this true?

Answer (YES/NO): NO